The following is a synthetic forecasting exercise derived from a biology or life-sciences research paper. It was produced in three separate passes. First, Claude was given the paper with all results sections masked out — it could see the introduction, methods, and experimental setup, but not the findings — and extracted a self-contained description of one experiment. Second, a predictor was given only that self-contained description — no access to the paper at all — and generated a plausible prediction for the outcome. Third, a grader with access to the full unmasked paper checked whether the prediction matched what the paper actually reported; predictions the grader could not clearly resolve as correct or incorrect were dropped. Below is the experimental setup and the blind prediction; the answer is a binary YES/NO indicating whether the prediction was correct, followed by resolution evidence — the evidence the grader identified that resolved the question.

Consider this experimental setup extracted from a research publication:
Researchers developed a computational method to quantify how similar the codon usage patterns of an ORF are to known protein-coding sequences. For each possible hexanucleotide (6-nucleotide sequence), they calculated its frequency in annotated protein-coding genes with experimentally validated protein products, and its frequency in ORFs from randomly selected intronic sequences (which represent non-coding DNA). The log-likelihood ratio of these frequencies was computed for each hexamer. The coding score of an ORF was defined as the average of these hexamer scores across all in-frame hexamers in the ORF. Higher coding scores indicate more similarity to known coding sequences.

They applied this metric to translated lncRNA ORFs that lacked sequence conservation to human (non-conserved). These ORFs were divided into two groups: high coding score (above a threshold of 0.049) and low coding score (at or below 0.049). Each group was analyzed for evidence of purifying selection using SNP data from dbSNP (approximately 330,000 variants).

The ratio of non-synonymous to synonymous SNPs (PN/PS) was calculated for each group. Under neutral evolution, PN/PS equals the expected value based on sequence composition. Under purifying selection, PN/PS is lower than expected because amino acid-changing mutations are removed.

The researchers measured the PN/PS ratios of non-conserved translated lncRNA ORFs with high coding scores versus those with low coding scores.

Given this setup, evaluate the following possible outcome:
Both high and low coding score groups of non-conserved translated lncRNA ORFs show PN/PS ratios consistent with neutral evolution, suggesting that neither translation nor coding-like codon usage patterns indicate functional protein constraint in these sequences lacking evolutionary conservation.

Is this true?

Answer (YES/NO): NO